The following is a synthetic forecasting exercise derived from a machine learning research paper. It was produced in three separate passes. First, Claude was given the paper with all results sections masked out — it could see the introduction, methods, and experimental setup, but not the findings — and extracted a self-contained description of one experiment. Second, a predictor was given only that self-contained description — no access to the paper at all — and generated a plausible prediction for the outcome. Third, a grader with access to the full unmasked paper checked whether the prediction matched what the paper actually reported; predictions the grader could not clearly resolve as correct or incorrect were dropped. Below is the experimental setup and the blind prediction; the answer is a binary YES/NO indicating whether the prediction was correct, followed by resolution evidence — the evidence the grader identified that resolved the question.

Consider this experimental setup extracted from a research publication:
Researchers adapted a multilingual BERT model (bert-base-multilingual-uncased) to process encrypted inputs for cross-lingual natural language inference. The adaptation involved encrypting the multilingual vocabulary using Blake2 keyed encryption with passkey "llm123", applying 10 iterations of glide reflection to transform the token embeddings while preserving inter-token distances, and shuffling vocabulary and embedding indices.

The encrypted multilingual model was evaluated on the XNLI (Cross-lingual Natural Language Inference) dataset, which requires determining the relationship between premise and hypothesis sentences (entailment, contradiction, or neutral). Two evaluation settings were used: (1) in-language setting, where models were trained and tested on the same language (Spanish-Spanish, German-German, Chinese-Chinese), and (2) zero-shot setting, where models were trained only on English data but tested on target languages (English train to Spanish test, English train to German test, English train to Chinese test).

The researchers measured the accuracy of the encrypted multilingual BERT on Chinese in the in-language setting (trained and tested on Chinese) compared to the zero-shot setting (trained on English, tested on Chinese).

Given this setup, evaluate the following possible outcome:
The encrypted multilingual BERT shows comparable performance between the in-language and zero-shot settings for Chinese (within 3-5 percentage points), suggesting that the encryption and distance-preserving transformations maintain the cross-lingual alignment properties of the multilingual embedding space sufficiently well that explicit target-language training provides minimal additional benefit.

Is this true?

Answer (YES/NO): NO